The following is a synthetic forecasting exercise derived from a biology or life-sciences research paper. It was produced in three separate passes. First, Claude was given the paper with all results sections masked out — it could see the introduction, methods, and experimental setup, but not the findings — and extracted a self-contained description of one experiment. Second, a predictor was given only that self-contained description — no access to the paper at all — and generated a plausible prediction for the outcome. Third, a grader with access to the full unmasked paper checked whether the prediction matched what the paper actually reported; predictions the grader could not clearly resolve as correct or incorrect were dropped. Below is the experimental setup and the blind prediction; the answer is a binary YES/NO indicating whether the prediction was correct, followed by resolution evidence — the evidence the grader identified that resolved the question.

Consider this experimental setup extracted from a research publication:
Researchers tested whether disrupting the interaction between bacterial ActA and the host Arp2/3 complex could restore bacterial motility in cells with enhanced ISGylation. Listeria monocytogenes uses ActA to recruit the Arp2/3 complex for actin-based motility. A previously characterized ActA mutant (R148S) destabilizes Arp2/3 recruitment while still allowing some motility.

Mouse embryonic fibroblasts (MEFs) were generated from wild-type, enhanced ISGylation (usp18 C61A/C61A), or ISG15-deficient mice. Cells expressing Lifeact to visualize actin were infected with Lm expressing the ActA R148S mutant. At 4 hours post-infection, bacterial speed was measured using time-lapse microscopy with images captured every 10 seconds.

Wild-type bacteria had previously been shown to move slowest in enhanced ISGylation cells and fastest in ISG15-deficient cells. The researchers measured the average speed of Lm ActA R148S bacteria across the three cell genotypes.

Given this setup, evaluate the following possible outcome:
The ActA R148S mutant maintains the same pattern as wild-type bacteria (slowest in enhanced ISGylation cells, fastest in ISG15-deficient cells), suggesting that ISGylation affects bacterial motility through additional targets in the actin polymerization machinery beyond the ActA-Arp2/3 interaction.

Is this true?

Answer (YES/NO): NO